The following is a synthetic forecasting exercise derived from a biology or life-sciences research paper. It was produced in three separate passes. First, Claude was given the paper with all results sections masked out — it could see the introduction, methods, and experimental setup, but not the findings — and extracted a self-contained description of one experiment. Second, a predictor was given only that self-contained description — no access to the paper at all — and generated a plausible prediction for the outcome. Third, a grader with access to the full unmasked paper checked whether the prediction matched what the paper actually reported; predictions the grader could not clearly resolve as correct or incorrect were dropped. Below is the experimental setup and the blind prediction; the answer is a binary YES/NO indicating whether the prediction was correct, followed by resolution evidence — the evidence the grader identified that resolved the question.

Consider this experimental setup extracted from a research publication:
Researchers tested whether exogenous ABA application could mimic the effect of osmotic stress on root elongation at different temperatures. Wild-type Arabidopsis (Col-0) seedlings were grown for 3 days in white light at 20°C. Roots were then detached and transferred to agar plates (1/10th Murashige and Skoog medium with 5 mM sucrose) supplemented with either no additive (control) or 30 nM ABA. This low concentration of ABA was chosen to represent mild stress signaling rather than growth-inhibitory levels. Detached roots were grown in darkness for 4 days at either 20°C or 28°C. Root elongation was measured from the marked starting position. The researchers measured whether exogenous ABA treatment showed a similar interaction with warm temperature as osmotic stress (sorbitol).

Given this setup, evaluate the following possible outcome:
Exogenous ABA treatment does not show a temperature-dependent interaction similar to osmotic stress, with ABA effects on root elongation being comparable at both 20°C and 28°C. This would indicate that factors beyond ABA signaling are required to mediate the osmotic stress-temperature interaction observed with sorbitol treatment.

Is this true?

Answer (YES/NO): NO